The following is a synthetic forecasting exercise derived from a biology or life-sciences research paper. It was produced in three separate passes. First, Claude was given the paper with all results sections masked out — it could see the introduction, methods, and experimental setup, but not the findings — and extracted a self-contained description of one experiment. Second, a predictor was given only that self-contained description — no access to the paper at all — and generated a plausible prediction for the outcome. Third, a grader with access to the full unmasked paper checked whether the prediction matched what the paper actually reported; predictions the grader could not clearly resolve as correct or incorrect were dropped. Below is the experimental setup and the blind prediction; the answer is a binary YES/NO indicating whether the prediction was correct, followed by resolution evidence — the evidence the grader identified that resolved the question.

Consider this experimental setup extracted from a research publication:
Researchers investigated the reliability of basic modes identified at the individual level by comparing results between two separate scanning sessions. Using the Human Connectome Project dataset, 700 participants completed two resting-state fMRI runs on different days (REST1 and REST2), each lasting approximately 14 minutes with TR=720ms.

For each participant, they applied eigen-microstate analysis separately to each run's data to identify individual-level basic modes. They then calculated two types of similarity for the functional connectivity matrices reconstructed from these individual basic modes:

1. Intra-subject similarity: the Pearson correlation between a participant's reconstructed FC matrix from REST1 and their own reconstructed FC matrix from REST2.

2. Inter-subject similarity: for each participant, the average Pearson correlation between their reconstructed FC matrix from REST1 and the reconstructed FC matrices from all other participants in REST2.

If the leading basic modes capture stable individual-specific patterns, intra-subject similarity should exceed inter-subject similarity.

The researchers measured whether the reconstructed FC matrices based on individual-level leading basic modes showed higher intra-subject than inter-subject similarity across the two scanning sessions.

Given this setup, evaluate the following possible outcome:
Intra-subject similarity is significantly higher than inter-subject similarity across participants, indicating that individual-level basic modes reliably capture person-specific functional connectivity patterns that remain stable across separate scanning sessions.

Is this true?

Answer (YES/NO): YES